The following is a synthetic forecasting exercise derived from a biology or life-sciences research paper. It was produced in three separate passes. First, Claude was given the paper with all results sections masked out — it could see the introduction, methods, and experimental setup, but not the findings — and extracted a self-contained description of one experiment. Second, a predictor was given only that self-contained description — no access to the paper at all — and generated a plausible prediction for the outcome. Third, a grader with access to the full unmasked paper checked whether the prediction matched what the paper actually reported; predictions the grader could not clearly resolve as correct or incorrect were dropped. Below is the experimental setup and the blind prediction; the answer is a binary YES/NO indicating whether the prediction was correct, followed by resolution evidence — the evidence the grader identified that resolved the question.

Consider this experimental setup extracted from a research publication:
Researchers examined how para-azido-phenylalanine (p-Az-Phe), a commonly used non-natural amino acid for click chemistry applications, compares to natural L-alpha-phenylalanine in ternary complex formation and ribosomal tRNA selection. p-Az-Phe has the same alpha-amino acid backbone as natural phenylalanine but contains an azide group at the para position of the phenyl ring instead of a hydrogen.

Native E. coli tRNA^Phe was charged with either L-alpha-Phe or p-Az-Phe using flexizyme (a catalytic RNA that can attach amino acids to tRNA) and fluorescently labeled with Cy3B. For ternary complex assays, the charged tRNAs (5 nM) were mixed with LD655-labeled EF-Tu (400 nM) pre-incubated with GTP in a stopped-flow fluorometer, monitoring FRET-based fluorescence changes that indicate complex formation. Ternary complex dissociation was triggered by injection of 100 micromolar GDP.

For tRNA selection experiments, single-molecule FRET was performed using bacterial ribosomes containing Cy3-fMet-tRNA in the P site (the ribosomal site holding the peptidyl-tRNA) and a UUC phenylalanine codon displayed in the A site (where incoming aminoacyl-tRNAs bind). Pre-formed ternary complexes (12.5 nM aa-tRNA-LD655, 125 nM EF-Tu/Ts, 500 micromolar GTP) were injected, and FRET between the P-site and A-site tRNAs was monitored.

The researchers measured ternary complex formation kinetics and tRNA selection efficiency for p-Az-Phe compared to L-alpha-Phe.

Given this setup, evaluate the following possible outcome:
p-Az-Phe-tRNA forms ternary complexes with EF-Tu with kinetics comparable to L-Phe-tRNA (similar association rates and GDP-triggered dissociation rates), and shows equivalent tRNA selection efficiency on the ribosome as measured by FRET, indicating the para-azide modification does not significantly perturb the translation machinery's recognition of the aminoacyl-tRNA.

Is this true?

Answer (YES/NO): YES